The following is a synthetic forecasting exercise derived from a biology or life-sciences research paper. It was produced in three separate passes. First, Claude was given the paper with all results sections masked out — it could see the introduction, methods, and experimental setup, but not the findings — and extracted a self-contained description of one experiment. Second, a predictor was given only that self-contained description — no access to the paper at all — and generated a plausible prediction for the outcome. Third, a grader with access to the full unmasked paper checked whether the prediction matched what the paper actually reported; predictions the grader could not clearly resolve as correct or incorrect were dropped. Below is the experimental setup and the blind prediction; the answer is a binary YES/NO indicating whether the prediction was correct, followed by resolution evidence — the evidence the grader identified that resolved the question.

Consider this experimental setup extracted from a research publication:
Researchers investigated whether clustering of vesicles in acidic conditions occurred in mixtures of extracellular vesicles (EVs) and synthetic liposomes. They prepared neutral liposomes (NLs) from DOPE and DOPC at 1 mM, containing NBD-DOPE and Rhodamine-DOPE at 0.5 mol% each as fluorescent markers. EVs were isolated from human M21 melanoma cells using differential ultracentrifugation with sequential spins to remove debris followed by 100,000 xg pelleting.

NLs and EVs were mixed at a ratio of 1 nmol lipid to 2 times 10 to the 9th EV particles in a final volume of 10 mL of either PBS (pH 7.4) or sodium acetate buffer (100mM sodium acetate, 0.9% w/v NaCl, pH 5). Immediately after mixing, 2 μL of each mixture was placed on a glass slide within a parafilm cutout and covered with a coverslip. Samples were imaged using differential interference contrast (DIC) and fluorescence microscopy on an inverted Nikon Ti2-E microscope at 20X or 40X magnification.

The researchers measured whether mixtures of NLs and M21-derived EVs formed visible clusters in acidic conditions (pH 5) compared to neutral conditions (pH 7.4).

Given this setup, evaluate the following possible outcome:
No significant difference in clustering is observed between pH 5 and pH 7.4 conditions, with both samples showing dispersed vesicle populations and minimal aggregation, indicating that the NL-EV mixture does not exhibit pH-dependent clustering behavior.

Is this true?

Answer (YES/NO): NO